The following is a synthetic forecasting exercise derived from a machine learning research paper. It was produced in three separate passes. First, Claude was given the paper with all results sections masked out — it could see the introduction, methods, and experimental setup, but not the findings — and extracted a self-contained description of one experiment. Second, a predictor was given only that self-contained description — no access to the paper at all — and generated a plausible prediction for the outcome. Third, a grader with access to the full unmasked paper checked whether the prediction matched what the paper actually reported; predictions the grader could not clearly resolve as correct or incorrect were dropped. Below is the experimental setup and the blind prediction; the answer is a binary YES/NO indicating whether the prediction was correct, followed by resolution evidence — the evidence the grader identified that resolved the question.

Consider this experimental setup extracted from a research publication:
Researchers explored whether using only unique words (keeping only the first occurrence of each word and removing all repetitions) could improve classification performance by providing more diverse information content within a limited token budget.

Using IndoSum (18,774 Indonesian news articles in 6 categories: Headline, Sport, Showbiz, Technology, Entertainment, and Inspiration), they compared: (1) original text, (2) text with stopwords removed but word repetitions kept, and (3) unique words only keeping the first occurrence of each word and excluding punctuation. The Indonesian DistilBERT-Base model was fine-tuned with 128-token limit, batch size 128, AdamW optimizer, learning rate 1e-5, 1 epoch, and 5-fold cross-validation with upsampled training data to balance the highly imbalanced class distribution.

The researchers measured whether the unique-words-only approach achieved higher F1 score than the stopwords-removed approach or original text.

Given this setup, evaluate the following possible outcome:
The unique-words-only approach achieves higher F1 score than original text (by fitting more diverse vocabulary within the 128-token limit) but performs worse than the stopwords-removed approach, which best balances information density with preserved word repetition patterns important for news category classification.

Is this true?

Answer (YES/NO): YES